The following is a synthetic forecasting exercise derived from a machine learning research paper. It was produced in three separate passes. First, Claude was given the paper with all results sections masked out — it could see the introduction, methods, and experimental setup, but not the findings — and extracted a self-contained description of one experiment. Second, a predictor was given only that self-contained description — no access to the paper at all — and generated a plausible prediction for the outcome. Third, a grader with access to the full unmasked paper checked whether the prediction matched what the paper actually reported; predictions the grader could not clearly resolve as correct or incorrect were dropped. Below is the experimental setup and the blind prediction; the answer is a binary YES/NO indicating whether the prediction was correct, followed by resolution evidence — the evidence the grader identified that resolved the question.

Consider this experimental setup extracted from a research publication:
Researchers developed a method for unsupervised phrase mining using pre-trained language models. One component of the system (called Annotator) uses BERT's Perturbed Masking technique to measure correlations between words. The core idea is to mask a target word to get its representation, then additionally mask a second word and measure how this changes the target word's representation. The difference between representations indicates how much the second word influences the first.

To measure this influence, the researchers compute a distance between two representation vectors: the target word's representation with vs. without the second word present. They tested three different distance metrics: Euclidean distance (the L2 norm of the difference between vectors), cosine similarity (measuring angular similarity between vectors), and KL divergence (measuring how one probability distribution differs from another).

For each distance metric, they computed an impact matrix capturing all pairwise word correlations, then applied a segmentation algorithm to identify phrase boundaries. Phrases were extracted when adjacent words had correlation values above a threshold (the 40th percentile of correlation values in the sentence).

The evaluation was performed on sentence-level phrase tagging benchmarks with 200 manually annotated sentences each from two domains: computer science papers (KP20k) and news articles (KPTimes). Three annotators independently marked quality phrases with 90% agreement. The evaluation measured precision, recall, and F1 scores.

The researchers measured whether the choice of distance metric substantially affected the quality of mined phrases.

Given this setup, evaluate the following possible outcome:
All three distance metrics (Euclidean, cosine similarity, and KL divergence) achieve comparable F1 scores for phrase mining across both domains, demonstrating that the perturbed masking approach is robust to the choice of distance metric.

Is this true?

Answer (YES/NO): YES